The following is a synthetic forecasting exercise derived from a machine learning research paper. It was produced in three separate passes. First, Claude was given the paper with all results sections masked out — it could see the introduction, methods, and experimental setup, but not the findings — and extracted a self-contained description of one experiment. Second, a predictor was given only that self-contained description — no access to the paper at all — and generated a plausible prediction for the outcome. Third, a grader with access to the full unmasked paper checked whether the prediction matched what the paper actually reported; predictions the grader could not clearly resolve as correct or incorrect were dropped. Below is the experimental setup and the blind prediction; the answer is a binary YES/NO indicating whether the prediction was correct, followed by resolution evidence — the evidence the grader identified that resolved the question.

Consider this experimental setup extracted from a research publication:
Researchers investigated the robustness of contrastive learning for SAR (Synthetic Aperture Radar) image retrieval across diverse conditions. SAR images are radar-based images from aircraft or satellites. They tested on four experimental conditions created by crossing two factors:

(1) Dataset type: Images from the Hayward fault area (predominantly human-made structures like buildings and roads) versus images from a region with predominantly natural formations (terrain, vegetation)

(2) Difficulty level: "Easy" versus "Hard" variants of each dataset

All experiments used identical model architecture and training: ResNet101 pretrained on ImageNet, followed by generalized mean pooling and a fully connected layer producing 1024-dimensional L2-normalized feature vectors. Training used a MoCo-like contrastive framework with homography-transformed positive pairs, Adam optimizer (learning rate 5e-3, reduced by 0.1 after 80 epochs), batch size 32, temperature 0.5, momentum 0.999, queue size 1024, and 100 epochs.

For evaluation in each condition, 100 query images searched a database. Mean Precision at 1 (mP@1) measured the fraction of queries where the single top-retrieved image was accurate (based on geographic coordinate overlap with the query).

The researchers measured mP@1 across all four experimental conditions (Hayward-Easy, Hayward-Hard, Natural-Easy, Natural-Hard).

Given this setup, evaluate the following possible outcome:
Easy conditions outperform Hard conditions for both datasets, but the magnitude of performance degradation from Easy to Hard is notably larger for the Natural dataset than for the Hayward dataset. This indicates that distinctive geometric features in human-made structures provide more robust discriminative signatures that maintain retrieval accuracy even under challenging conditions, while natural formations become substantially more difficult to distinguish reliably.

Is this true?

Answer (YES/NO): NO